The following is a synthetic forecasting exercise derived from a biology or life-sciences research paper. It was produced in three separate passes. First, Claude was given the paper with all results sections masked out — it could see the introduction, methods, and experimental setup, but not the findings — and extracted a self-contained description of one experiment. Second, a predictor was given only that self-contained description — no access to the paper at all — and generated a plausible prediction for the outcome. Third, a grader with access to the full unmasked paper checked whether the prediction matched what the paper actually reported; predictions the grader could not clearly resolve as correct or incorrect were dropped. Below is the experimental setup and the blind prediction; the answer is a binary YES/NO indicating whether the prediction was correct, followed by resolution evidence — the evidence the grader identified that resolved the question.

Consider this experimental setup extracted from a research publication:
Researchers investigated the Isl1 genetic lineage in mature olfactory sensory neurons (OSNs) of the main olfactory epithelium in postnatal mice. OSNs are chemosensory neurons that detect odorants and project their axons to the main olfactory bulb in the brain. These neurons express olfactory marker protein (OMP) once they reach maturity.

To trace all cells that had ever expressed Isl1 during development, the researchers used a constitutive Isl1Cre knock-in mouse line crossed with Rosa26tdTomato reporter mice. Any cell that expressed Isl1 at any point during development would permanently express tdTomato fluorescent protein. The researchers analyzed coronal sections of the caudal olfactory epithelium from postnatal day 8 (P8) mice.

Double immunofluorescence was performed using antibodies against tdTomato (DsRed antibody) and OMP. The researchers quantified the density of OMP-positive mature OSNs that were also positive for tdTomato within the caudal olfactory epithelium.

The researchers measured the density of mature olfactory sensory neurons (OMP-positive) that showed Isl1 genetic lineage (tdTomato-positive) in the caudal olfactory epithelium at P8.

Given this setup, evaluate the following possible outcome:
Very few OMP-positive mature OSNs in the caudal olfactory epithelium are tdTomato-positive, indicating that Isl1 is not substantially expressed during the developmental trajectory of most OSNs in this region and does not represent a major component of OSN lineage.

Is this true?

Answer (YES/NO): YES